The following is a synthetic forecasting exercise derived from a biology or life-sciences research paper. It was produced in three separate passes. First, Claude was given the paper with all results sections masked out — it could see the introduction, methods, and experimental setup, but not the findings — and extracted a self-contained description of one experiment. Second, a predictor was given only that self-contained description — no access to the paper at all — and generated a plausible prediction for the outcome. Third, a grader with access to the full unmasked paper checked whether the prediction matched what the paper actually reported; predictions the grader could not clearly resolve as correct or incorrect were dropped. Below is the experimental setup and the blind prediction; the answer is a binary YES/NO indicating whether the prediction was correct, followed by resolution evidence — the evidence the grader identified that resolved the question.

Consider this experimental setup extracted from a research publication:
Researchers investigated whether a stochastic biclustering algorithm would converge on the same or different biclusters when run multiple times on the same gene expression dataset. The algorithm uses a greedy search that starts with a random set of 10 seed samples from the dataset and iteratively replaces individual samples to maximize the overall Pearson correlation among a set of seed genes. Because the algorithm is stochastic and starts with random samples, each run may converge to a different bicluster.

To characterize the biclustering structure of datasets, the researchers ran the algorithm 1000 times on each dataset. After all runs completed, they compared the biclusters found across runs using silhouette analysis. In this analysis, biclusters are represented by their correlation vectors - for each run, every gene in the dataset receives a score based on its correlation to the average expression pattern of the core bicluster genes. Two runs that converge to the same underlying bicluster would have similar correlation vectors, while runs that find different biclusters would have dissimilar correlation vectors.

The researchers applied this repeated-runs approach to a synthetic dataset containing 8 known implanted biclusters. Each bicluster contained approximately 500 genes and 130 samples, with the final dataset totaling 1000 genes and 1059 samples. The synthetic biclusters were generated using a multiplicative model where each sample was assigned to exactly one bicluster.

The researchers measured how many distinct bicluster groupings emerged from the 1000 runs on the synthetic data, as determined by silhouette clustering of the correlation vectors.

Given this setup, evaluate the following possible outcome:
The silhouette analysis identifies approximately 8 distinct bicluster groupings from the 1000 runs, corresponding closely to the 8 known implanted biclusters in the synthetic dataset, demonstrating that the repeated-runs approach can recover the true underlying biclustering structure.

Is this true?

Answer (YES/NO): NO